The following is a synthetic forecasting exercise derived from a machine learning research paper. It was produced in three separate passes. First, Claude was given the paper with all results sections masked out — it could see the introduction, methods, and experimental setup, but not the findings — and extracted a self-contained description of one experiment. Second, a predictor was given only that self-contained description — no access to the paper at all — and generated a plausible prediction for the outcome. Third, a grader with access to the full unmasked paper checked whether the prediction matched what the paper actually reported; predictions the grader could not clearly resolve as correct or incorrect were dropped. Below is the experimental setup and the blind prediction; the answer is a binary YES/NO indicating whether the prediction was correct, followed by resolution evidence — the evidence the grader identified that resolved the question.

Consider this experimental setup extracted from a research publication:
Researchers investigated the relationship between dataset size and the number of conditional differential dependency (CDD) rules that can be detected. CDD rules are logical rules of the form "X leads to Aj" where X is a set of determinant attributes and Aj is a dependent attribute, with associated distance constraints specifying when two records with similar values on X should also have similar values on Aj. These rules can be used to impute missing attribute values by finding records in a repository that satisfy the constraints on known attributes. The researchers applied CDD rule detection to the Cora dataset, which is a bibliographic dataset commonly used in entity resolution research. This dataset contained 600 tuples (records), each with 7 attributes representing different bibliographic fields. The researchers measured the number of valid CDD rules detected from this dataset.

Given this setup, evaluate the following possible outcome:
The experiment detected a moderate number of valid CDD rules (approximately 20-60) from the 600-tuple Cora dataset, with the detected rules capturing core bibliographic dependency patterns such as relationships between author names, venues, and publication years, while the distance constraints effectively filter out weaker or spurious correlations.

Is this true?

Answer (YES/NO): NO